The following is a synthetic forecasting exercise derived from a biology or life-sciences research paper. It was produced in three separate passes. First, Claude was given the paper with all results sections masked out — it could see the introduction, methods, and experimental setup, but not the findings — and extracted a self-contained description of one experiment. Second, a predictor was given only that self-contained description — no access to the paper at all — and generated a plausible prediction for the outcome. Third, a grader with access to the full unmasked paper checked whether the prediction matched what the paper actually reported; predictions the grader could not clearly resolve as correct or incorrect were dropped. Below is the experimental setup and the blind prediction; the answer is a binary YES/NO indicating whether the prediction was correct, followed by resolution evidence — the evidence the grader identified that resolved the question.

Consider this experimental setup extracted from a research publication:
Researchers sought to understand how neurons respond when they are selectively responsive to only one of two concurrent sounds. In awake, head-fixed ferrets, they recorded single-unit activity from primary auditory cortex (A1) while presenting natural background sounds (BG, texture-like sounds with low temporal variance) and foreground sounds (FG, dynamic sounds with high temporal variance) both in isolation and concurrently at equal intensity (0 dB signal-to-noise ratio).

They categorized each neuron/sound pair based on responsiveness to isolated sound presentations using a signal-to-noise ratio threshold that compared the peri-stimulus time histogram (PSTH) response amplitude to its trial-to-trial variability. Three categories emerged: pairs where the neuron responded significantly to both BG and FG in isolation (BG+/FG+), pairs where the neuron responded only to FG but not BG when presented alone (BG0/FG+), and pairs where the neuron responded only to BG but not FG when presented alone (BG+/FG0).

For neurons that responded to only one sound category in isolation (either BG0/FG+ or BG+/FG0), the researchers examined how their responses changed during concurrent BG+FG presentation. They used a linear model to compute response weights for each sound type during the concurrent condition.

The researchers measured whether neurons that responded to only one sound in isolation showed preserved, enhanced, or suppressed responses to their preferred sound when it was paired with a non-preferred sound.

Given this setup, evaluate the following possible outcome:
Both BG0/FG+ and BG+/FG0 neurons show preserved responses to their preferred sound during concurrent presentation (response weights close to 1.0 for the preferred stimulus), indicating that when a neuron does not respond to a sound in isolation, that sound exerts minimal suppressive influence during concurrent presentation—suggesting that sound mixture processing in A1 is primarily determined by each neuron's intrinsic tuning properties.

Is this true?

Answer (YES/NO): NO